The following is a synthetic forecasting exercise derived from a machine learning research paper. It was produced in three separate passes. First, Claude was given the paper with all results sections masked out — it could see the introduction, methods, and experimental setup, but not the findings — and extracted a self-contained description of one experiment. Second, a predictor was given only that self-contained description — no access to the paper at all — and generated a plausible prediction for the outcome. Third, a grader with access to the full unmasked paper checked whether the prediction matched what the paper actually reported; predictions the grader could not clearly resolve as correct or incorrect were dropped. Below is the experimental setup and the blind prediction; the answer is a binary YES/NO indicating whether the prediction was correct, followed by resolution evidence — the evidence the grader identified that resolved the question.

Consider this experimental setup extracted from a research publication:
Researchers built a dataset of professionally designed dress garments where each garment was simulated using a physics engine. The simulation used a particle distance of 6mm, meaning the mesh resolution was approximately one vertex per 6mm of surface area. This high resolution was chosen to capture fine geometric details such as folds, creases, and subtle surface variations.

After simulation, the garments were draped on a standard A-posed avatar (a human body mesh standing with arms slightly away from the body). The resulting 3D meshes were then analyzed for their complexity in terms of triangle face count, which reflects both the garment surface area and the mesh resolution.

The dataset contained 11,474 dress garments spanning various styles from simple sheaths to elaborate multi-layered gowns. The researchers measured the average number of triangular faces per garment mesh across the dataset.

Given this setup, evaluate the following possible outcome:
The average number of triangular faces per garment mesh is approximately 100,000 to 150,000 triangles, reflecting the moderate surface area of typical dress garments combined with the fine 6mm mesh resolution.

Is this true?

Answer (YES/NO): NO